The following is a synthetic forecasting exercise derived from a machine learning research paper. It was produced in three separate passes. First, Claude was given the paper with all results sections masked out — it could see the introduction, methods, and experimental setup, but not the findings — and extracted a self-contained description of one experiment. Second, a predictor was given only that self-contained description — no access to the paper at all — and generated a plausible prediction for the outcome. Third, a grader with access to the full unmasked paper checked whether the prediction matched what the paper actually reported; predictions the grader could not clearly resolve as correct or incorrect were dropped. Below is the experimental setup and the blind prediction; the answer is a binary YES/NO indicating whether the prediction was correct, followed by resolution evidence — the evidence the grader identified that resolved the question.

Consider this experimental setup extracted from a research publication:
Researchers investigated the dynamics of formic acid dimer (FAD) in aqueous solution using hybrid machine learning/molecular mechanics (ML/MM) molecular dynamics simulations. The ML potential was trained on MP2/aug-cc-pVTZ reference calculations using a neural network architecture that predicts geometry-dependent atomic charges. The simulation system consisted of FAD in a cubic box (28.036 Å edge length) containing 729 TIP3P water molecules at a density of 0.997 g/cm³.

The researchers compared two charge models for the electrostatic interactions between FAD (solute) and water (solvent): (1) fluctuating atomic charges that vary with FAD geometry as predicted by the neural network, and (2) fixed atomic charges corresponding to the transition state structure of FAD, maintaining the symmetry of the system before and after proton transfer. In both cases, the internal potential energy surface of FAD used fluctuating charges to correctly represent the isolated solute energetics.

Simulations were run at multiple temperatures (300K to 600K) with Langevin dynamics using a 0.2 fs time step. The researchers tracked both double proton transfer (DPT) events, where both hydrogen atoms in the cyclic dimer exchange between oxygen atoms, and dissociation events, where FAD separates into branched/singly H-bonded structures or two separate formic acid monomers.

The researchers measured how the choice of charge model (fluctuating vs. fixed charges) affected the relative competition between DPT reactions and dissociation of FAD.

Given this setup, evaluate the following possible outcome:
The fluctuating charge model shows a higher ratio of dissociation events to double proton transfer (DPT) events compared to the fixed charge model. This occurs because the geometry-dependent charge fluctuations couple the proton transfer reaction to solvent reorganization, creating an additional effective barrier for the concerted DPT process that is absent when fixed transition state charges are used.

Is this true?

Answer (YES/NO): NO